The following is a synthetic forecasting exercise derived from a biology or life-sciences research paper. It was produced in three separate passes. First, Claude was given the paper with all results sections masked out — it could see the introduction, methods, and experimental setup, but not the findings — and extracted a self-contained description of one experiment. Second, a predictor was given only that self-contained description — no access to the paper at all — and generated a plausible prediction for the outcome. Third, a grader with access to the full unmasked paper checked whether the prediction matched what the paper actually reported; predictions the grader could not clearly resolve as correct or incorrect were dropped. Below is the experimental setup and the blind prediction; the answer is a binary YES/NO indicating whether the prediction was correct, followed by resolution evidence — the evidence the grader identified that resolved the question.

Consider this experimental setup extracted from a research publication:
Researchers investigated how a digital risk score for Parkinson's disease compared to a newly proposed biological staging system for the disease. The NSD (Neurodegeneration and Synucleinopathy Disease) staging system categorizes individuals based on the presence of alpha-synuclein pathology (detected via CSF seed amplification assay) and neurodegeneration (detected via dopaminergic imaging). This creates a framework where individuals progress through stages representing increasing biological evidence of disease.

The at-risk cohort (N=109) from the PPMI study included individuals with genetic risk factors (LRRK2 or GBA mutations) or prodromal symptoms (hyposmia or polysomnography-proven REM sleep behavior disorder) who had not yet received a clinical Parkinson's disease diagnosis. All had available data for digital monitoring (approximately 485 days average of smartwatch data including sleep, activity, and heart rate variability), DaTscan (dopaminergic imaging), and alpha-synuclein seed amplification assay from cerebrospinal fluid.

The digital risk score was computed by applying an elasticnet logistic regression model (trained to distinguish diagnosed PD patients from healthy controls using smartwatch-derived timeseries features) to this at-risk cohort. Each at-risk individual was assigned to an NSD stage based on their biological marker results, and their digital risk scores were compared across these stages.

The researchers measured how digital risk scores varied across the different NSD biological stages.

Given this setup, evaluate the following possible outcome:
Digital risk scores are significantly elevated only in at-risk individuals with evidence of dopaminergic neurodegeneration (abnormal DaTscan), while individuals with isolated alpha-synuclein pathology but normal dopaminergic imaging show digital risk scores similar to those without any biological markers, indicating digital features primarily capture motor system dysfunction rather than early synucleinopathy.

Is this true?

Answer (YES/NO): NO